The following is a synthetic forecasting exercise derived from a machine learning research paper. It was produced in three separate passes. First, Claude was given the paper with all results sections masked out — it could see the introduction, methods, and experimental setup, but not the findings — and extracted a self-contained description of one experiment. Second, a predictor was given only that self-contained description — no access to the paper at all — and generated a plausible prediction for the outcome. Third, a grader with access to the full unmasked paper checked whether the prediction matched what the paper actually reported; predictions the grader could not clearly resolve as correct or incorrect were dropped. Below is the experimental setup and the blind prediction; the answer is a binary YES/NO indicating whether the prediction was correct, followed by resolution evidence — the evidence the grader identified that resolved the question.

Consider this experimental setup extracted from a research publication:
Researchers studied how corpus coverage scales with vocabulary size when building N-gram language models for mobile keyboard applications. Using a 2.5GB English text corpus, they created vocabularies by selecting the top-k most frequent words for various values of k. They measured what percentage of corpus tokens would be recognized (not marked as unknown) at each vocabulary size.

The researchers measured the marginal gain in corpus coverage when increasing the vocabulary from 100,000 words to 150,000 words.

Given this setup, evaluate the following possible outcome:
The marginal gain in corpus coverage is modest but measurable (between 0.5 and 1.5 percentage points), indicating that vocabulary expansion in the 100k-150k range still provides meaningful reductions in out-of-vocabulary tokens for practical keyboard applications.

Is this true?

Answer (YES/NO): NO